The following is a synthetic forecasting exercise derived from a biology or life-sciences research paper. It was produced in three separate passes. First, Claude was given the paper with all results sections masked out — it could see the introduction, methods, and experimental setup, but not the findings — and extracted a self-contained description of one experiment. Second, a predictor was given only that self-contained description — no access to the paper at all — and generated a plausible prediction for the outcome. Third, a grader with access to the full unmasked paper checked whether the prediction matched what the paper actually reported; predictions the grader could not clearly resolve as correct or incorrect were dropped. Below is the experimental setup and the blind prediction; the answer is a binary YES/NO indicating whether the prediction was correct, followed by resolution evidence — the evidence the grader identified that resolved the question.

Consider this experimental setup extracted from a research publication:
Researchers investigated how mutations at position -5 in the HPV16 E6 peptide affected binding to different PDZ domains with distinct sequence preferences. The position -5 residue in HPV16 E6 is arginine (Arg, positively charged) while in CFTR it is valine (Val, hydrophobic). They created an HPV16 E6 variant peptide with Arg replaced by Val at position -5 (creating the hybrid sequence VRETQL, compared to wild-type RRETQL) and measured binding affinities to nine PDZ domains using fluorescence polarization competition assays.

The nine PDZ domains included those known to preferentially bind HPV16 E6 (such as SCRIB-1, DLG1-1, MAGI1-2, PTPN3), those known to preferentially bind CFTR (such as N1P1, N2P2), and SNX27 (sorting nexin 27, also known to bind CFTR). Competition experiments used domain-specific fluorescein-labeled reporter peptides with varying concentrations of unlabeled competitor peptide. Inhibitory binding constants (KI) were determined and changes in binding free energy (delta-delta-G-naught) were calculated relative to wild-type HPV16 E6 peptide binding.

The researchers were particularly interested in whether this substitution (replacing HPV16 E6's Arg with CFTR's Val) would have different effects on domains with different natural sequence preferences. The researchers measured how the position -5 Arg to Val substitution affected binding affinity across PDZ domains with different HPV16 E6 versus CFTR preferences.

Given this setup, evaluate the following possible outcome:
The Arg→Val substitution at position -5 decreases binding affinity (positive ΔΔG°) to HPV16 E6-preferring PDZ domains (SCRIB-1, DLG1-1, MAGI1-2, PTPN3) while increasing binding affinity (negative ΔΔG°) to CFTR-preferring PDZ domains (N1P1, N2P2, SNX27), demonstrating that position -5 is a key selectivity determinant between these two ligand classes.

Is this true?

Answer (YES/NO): NO